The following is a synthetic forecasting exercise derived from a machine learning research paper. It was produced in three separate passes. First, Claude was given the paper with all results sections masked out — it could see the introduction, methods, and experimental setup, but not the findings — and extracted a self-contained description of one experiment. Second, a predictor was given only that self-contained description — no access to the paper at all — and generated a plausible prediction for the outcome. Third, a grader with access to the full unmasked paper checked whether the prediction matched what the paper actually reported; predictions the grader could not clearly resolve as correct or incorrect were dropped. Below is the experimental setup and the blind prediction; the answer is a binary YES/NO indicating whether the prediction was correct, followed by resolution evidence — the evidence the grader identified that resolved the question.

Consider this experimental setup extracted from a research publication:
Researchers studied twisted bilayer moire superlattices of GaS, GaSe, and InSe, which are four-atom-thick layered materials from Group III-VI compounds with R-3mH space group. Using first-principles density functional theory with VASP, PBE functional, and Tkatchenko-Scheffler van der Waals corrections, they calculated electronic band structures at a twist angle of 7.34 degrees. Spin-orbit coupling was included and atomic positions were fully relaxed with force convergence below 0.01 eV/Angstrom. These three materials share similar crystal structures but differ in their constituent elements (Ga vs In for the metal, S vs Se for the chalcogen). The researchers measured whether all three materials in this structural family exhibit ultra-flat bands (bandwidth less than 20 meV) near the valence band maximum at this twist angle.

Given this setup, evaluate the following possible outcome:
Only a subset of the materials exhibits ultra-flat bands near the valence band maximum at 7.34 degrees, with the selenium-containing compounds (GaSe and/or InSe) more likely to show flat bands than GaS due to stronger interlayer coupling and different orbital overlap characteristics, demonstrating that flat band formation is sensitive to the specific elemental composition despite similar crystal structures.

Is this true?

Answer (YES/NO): NO